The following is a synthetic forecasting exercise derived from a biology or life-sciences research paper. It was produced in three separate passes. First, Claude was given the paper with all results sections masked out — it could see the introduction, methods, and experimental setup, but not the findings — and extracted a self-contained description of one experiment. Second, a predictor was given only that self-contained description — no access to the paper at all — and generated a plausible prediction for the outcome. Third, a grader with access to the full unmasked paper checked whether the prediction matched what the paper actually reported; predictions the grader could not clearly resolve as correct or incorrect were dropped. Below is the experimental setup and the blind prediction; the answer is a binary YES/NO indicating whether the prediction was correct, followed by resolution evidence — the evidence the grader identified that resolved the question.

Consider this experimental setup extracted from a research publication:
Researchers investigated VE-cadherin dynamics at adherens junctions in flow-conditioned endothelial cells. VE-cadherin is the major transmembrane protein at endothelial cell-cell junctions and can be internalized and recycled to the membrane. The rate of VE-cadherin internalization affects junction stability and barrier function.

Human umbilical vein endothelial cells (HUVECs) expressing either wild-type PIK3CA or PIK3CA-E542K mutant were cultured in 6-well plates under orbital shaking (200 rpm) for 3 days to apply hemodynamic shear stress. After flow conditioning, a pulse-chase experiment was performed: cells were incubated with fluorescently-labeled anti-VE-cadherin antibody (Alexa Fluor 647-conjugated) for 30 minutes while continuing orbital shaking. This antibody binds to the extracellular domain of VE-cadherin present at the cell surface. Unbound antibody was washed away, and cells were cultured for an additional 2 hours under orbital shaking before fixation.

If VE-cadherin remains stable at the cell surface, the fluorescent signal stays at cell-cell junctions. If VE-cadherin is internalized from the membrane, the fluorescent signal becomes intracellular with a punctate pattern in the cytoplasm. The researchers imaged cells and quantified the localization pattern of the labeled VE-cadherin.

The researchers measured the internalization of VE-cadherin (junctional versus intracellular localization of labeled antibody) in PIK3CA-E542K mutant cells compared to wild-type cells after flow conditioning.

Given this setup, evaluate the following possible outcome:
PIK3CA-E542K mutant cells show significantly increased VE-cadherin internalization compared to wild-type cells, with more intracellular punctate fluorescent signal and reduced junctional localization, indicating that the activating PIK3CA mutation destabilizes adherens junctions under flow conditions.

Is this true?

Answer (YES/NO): YES